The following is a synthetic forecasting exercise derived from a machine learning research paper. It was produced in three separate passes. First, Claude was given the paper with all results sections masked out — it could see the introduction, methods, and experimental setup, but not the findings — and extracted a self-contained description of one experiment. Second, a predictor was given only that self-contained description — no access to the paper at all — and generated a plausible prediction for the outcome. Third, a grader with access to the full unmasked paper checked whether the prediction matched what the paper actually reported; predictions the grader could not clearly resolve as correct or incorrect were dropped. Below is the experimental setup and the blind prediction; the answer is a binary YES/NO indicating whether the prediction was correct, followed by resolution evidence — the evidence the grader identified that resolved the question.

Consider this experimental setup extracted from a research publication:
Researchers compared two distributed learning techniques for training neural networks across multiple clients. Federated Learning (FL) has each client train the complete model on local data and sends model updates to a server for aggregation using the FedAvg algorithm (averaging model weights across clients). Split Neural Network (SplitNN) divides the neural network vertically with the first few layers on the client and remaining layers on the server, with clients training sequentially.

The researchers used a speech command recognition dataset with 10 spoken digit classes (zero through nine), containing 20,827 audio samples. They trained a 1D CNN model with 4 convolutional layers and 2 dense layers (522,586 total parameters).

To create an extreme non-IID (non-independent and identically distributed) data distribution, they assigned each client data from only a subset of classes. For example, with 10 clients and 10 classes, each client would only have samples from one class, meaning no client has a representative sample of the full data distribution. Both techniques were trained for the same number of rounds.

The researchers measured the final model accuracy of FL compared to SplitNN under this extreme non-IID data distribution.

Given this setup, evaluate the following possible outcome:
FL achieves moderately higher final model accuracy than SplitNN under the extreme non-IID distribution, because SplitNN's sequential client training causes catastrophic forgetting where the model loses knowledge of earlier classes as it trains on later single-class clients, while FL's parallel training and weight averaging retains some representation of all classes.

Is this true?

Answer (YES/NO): NO